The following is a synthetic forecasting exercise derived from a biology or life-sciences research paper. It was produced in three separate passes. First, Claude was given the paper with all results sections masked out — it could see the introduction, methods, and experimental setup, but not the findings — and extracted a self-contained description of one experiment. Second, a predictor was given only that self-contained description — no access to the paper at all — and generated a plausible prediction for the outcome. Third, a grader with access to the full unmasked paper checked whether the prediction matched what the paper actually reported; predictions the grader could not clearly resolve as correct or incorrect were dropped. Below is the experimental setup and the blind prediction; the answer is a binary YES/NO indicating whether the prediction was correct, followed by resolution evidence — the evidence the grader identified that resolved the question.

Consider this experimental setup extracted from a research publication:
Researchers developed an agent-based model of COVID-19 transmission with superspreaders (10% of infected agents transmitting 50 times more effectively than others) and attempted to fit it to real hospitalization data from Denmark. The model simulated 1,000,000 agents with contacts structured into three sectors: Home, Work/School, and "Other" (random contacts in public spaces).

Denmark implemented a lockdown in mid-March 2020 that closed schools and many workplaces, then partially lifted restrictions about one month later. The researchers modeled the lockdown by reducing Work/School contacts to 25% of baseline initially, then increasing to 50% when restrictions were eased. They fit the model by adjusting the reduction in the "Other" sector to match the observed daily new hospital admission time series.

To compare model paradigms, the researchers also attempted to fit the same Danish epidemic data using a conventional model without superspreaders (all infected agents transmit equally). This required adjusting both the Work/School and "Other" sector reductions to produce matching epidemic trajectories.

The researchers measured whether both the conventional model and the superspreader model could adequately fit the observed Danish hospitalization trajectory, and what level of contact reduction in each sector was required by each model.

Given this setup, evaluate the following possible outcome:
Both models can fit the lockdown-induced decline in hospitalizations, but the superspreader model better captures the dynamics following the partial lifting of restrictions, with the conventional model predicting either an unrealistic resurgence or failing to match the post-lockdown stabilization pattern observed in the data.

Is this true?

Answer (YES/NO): NO